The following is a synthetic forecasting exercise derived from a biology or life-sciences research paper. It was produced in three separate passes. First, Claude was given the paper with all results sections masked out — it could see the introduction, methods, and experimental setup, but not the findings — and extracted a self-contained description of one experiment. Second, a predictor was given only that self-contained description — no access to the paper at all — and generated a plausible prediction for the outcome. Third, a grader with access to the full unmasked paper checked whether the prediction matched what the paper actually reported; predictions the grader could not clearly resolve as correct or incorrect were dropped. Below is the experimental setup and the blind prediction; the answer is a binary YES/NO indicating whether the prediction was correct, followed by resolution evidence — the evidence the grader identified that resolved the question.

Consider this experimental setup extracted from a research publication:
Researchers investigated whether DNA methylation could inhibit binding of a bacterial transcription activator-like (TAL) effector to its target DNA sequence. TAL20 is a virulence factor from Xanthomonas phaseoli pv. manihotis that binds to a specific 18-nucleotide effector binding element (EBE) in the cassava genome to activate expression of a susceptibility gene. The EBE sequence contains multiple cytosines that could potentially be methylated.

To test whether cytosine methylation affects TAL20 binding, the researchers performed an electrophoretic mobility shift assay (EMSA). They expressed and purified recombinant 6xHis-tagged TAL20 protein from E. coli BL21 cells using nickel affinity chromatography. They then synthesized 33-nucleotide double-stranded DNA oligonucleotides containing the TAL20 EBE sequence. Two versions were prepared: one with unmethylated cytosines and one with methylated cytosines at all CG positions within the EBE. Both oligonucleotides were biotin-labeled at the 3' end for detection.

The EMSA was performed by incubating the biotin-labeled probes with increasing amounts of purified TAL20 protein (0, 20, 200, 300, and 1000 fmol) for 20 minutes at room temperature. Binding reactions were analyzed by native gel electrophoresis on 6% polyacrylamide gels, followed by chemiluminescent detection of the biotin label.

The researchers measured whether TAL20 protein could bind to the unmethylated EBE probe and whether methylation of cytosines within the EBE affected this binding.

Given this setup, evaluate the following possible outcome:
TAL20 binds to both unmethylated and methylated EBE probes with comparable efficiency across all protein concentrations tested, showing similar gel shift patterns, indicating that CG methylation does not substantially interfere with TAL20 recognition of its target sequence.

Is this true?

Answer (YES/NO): NO